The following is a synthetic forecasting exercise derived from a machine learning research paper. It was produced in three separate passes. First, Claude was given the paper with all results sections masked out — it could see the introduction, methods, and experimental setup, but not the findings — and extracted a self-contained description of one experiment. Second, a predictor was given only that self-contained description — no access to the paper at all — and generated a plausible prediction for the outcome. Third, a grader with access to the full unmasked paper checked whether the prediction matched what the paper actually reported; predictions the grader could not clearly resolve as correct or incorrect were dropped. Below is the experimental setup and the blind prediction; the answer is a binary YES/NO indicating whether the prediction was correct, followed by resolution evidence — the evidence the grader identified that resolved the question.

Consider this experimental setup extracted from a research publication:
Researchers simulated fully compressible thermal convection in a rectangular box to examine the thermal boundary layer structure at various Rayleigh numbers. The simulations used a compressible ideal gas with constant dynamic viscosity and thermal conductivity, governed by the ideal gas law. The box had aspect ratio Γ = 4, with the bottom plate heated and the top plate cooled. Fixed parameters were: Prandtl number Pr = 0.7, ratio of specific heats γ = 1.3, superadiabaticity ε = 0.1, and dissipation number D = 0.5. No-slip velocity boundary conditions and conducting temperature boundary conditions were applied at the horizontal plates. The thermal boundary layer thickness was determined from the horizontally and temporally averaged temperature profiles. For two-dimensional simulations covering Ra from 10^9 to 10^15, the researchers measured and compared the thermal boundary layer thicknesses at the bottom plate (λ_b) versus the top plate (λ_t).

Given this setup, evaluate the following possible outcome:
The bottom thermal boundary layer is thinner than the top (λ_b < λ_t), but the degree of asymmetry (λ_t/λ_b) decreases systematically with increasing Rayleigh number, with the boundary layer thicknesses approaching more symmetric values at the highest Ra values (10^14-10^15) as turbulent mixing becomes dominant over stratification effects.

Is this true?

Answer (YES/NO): NO